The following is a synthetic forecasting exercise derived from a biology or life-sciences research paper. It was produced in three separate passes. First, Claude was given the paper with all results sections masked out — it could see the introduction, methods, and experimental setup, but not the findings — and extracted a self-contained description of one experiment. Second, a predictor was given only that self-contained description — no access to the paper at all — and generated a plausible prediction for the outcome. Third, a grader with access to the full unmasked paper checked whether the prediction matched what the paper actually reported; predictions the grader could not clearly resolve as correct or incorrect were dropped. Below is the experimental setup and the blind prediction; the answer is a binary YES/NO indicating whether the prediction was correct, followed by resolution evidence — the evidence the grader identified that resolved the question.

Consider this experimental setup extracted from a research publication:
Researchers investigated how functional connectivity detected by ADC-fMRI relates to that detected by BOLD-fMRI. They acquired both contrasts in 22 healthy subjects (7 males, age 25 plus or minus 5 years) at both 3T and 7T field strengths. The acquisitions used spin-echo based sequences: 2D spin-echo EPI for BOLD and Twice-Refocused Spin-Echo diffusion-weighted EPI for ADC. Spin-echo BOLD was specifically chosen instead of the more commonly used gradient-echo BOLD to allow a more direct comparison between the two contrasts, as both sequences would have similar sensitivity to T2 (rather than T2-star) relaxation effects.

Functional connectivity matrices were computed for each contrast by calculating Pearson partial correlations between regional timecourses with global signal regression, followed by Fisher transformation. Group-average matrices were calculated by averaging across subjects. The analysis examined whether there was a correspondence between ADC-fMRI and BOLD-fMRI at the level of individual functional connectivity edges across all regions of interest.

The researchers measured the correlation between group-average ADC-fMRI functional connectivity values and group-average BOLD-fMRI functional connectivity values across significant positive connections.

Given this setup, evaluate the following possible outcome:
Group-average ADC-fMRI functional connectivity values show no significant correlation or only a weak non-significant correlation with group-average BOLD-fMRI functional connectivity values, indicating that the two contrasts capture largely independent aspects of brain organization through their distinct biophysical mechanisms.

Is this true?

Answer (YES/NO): NO